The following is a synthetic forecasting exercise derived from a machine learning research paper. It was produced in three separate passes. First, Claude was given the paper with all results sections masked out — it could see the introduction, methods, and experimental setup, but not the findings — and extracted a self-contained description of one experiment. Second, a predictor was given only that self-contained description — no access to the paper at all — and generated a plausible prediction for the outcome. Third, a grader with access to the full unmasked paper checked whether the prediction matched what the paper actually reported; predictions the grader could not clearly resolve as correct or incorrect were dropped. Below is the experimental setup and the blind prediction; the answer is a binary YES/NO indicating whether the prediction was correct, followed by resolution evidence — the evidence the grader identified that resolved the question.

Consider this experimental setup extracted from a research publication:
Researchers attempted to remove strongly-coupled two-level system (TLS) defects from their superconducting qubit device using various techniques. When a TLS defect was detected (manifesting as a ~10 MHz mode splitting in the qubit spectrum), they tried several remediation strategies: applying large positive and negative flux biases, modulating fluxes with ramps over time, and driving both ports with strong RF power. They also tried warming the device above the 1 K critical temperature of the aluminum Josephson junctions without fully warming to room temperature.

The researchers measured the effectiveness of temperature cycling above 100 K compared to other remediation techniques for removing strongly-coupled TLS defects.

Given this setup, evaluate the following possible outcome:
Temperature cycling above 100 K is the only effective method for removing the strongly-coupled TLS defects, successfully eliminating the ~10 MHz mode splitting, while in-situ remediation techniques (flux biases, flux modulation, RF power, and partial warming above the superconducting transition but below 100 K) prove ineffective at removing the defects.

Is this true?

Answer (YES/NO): NO